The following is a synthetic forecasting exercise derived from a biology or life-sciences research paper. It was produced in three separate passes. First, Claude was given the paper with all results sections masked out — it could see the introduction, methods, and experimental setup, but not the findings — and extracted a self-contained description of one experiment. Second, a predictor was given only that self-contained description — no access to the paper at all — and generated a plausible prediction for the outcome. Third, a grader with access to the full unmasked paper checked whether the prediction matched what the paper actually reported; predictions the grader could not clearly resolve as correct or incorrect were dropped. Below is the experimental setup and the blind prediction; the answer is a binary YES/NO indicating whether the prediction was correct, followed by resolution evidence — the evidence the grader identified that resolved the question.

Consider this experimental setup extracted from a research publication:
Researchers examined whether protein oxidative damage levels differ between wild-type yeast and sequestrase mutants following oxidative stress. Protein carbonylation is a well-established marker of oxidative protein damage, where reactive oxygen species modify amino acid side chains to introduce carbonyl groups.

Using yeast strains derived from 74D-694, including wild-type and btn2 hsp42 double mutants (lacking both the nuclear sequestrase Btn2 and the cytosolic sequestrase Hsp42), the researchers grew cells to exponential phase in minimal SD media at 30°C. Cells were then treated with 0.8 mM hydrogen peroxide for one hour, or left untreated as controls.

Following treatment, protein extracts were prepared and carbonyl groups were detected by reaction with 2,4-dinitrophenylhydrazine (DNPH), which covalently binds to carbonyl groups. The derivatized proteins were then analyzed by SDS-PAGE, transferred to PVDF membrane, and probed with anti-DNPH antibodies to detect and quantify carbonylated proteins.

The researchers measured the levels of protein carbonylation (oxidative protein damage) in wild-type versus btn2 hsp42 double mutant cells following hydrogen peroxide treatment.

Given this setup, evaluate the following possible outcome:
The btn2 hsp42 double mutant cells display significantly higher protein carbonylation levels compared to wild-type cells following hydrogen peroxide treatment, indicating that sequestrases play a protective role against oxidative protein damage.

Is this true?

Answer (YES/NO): NO